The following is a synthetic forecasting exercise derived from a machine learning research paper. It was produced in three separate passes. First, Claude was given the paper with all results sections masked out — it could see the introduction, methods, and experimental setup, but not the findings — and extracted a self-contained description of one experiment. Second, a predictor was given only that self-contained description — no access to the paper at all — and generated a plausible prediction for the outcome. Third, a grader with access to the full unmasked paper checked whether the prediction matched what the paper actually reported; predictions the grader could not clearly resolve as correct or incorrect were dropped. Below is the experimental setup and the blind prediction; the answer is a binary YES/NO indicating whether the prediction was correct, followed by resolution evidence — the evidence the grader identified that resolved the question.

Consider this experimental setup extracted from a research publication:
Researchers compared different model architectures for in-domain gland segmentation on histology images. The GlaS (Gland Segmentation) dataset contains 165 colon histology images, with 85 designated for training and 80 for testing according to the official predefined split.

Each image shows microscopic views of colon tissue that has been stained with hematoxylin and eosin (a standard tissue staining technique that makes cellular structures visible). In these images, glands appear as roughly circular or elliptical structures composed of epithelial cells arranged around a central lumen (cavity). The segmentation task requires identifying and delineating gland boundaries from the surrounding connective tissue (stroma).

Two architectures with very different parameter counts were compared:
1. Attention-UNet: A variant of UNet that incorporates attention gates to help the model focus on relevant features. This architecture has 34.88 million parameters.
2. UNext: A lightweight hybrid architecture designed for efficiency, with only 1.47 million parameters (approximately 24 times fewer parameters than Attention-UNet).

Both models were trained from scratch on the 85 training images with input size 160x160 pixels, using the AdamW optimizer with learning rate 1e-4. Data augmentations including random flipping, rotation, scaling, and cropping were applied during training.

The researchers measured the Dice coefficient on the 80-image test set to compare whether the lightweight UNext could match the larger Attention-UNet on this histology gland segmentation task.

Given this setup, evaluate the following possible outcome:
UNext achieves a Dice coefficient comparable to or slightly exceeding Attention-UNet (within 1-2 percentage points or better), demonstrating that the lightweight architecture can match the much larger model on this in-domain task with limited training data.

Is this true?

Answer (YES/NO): NO